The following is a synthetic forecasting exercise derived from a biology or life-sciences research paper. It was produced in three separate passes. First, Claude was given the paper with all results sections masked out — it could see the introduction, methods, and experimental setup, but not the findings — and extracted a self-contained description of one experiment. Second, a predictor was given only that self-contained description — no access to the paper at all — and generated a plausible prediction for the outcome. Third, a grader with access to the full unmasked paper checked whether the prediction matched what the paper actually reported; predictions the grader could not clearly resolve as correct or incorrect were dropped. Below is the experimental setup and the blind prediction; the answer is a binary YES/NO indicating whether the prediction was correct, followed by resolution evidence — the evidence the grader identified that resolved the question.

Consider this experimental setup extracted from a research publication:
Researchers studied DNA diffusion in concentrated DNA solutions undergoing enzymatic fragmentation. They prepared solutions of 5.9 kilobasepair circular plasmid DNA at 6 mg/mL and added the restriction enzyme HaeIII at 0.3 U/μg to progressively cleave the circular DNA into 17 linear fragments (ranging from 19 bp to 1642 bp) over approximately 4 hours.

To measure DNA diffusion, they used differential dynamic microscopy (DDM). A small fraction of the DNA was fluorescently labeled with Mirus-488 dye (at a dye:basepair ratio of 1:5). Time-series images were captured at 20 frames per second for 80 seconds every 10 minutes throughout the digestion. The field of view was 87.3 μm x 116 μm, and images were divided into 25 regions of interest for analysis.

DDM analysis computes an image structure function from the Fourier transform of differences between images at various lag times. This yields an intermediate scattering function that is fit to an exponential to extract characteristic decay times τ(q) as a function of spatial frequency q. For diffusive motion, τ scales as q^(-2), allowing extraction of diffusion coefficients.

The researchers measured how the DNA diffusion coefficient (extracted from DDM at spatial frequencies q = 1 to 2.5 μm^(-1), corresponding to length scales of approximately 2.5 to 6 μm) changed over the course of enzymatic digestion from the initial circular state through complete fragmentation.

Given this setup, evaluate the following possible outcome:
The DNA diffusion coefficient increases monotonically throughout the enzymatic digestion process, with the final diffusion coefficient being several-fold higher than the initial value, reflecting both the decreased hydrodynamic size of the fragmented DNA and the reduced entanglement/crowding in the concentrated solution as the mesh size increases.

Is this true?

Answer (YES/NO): NO